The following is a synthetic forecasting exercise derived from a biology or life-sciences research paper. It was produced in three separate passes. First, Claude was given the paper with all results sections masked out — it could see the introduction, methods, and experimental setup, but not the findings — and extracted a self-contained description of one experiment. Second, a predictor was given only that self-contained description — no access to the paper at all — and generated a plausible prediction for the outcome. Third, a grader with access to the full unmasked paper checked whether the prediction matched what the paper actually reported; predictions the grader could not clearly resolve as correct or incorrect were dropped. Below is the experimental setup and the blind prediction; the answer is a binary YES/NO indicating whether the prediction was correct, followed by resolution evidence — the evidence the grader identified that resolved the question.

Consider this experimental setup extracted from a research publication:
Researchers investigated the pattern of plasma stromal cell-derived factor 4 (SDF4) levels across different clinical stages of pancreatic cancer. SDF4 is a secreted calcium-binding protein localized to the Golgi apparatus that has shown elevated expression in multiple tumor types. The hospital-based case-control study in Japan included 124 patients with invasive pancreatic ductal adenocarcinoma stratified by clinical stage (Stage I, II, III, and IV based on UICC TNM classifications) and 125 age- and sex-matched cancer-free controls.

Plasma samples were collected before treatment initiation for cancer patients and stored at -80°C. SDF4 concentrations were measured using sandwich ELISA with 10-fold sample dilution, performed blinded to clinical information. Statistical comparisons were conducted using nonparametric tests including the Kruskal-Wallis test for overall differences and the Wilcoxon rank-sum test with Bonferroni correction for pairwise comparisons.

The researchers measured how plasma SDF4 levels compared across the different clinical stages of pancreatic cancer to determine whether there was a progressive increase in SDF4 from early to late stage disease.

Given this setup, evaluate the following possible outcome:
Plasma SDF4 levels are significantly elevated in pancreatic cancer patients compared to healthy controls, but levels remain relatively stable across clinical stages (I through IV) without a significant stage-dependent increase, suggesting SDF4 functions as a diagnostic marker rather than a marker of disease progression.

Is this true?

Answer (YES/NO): YES